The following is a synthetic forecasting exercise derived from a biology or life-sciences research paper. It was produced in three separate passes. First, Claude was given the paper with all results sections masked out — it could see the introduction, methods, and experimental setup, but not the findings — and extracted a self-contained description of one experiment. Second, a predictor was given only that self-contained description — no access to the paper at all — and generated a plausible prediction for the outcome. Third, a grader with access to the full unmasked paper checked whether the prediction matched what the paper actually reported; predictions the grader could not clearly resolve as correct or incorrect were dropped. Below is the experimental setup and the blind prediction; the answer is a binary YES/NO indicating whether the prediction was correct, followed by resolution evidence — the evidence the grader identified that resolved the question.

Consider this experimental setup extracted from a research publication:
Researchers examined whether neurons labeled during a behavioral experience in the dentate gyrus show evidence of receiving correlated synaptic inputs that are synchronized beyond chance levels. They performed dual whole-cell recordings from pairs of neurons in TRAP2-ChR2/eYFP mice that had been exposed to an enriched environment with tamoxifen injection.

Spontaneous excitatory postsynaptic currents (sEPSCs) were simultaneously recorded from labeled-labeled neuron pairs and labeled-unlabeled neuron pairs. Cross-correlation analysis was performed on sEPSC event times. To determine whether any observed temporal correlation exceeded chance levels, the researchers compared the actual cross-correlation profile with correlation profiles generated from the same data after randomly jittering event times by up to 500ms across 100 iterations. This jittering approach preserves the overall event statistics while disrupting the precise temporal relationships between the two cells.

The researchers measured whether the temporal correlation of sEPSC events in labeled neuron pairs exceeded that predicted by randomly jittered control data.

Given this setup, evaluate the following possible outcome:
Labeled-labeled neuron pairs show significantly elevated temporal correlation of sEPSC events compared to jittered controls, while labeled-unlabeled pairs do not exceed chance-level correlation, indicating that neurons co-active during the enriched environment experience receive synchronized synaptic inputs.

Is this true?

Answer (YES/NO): NO